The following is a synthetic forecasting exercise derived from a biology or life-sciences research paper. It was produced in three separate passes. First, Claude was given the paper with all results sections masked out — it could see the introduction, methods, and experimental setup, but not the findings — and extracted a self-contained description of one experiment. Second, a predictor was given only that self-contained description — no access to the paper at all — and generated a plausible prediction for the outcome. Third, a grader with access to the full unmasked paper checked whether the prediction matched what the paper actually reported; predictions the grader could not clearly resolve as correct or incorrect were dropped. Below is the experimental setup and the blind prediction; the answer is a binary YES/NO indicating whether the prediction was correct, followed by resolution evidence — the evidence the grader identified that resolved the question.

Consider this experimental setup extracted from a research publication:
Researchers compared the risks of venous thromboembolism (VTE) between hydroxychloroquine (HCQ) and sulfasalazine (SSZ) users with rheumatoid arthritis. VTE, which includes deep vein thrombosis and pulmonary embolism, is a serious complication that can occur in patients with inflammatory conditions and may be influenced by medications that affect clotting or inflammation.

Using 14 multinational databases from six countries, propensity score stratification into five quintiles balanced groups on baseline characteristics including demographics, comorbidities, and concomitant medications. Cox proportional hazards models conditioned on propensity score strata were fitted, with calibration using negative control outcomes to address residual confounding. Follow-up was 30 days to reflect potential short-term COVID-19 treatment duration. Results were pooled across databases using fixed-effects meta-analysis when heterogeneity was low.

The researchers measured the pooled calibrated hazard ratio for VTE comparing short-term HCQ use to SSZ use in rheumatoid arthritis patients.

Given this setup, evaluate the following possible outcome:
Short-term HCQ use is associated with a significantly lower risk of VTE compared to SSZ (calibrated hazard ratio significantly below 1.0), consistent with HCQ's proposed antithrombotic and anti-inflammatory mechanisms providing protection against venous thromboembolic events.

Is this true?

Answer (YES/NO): NO